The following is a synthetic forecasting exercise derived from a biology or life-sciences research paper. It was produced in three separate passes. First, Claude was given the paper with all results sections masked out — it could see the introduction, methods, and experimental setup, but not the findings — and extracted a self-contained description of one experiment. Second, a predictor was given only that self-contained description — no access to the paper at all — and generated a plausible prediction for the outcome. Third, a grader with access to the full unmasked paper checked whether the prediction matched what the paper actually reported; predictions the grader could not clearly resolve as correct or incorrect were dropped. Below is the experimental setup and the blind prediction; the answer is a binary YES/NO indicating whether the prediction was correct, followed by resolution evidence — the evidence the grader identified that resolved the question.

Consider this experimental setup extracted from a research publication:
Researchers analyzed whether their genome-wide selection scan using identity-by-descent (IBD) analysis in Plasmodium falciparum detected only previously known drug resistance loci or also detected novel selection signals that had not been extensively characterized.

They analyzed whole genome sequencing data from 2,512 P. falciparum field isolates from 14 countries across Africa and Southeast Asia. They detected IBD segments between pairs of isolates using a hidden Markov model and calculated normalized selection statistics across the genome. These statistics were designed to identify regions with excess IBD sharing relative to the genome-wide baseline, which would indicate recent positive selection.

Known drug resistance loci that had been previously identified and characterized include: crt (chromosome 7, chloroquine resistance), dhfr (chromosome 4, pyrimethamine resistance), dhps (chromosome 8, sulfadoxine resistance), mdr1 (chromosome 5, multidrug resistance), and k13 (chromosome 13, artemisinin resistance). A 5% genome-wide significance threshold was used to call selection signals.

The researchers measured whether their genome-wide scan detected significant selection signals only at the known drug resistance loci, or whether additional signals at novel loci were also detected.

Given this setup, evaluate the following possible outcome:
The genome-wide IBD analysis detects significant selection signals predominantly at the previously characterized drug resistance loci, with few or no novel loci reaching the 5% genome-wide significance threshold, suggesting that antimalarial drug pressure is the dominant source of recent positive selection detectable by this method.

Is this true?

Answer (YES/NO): NO